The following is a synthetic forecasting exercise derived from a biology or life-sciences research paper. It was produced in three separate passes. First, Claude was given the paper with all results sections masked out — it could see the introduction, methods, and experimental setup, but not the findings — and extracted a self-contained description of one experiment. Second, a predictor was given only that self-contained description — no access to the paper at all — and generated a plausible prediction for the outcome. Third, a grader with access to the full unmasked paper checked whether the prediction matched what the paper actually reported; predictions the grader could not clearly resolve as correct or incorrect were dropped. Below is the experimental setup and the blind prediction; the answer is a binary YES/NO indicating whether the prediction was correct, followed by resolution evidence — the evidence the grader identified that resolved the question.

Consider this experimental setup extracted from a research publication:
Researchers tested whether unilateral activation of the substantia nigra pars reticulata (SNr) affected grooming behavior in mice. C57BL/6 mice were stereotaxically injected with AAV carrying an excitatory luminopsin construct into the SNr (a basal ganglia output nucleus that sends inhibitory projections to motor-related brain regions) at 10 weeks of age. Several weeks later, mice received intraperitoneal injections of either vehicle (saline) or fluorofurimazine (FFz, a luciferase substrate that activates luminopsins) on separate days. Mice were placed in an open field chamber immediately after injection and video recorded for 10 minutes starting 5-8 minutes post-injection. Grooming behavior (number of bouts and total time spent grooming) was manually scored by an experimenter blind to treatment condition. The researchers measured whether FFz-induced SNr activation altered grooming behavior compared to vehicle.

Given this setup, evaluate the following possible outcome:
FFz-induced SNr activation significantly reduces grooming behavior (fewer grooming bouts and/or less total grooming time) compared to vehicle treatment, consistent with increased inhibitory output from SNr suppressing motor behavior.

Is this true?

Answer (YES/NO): NO